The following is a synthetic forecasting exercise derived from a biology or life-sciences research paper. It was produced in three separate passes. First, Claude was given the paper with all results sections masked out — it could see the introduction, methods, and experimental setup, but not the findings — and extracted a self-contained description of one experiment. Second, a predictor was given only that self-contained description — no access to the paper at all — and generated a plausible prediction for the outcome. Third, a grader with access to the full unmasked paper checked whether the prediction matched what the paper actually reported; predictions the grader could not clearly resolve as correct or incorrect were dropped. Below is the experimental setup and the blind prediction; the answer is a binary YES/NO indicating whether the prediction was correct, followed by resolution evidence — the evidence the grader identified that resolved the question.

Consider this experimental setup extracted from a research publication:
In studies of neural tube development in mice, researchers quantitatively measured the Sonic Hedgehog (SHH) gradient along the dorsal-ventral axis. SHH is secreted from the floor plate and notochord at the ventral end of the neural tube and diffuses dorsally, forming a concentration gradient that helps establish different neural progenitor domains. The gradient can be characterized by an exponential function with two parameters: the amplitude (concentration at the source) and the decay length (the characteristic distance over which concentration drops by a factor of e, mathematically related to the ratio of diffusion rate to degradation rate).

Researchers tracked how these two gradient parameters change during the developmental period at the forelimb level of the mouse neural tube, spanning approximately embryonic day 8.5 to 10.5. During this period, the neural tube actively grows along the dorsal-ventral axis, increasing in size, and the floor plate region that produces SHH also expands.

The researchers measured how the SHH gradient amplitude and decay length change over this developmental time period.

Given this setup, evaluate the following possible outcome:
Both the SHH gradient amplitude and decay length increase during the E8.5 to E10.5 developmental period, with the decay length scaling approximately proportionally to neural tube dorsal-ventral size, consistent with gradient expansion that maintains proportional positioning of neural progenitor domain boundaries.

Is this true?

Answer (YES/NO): NO